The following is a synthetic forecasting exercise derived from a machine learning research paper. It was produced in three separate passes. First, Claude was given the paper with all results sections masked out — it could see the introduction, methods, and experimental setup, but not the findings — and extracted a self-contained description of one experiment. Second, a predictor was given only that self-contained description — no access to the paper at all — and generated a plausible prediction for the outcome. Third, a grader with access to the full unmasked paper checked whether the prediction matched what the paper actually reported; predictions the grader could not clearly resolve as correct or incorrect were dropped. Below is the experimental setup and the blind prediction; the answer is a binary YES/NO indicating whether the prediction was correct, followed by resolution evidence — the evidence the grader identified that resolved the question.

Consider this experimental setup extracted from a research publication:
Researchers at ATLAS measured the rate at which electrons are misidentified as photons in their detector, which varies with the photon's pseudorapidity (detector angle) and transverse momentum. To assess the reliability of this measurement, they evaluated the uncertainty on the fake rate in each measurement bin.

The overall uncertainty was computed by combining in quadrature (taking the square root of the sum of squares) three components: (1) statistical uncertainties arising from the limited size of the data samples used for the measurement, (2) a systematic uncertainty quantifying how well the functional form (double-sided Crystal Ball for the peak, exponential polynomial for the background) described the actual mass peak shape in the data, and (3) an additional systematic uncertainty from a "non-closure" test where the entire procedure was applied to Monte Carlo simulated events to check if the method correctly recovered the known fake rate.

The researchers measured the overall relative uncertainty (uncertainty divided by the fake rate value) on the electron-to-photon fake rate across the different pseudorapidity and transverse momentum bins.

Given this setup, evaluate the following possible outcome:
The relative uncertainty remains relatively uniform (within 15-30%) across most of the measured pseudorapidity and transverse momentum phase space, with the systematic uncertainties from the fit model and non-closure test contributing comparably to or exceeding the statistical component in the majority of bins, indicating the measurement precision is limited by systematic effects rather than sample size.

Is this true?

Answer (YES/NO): NO